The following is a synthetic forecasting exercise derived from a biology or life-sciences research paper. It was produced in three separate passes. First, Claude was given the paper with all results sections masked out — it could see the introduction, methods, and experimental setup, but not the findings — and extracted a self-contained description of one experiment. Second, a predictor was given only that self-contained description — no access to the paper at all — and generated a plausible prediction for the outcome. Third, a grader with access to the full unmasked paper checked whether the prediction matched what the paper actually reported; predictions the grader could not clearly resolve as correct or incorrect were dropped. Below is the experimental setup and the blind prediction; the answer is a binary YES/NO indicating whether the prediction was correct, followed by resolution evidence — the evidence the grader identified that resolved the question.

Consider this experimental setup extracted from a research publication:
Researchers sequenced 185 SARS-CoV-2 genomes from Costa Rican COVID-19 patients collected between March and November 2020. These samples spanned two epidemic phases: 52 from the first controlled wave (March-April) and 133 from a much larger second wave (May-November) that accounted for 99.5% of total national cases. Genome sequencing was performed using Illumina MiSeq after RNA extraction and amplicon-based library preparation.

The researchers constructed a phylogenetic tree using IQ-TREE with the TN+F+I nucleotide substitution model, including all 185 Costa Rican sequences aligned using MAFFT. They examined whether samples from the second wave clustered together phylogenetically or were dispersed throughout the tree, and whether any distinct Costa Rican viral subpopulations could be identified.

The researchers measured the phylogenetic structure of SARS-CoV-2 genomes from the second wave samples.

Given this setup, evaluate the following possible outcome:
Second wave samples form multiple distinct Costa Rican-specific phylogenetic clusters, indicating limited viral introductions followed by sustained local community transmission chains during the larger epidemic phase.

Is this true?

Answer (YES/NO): NO